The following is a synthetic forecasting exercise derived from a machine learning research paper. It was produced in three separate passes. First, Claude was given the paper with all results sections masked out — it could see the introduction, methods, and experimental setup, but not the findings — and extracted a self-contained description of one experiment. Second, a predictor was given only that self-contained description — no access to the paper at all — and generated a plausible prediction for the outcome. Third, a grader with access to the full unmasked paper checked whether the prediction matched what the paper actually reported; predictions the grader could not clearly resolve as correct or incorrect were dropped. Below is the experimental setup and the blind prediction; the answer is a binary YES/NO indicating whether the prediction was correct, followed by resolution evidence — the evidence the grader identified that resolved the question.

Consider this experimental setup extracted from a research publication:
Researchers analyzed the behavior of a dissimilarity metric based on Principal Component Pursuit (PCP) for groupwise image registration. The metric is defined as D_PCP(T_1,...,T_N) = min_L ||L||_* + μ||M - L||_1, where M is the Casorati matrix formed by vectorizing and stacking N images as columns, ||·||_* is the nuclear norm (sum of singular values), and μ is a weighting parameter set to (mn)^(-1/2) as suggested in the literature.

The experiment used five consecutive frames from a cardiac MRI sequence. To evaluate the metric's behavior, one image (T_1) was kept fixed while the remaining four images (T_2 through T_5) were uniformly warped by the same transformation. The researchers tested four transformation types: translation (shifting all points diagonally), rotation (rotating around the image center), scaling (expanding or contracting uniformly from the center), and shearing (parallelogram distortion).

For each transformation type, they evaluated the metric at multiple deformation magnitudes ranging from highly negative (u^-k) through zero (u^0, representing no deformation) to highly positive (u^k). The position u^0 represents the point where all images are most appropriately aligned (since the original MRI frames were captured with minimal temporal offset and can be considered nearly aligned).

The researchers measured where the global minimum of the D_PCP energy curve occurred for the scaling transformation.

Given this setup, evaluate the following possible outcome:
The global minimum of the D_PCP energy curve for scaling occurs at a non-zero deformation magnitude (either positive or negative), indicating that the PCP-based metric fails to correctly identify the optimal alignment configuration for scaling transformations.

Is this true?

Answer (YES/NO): YES